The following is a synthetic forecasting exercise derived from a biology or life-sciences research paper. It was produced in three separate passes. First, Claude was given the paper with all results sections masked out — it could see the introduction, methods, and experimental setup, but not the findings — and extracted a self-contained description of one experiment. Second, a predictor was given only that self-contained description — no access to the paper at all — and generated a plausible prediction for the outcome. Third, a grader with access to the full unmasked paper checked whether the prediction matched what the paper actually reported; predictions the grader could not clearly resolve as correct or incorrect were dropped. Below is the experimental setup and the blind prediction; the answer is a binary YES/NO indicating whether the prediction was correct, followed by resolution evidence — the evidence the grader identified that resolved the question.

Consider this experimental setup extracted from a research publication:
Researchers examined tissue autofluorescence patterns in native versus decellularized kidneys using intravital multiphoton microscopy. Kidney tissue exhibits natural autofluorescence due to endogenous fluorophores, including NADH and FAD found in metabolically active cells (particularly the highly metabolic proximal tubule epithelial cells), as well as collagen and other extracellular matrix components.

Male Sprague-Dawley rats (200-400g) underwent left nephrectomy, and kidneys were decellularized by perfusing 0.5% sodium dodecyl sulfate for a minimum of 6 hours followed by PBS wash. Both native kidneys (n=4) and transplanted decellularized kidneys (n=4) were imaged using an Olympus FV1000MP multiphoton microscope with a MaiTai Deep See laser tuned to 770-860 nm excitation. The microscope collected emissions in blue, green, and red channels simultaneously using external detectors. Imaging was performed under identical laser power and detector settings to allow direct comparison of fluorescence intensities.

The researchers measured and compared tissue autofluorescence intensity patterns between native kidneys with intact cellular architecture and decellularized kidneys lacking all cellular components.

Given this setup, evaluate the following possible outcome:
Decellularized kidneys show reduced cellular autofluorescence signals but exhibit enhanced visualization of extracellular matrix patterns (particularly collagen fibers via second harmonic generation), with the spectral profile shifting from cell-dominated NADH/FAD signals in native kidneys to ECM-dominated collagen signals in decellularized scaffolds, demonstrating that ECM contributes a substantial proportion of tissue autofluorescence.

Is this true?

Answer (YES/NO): NO